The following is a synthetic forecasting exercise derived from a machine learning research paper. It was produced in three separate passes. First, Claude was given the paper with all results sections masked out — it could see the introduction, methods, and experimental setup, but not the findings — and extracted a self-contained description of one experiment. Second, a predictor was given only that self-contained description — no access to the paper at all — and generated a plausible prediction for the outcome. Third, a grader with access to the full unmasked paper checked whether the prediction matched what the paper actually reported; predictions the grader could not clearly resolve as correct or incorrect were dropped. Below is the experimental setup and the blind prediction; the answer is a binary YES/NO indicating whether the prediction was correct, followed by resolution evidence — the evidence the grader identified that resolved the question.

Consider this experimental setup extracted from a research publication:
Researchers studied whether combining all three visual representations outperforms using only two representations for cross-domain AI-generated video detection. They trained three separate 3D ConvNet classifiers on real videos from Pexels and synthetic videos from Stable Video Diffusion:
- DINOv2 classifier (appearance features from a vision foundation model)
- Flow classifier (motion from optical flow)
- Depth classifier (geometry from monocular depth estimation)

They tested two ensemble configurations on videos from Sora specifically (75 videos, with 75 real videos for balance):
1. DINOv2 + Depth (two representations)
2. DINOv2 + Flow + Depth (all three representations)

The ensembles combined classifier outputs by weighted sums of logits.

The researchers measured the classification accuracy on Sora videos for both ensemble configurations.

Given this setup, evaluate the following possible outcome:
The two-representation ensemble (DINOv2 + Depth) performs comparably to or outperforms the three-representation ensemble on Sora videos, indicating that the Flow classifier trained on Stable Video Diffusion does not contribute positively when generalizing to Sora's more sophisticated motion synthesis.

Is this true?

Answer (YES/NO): NO